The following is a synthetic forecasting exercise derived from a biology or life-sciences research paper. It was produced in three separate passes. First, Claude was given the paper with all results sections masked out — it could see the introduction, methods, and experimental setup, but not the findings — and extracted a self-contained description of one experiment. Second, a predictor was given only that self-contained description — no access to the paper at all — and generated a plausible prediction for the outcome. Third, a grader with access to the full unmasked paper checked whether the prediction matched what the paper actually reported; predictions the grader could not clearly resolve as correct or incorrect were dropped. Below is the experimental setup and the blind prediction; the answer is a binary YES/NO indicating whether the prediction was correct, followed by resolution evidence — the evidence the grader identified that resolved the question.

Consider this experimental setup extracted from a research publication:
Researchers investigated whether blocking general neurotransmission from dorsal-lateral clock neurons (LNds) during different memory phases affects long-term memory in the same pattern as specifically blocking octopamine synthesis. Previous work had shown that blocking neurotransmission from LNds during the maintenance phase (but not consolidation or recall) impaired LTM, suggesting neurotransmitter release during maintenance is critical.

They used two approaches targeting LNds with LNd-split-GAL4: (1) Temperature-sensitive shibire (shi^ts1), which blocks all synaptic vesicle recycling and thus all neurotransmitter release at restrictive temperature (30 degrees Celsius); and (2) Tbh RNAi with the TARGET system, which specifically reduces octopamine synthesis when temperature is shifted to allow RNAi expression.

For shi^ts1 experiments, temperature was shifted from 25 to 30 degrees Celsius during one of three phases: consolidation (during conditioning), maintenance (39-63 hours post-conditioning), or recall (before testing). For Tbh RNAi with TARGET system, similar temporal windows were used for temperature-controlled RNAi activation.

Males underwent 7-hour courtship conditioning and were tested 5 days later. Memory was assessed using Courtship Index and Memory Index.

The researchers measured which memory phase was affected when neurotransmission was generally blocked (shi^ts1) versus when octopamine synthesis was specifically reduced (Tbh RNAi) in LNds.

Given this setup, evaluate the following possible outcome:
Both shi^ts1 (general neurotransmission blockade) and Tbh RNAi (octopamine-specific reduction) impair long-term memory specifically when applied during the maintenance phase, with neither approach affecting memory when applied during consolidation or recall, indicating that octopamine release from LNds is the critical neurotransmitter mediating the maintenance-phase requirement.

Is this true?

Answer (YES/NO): NO